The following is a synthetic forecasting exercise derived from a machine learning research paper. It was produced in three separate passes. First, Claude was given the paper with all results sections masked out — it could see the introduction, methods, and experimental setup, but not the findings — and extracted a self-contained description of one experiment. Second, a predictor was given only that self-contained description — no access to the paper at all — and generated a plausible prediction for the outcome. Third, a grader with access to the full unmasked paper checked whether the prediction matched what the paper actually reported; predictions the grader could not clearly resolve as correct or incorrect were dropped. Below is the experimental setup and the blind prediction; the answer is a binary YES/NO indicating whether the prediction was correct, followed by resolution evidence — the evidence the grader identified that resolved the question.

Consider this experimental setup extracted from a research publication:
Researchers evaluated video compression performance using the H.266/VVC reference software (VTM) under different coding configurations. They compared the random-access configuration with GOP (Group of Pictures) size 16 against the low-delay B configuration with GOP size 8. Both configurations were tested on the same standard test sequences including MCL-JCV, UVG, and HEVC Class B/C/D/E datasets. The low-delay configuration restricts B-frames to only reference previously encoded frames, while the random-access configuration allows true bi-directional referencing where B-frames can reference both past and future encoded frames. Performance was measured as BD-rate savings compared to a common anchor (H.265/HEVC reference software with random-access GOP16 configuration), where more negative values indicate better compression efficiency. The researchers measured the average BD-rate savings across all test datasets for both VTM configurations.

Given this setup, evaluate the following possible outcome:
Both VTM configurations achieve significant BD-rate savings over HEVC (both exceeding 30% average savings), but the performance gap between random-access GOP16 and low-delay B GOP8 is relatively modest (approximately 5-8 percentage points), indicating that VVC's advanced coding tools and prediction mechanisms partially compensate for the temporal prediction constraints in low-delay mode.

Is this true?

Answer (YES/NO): NO